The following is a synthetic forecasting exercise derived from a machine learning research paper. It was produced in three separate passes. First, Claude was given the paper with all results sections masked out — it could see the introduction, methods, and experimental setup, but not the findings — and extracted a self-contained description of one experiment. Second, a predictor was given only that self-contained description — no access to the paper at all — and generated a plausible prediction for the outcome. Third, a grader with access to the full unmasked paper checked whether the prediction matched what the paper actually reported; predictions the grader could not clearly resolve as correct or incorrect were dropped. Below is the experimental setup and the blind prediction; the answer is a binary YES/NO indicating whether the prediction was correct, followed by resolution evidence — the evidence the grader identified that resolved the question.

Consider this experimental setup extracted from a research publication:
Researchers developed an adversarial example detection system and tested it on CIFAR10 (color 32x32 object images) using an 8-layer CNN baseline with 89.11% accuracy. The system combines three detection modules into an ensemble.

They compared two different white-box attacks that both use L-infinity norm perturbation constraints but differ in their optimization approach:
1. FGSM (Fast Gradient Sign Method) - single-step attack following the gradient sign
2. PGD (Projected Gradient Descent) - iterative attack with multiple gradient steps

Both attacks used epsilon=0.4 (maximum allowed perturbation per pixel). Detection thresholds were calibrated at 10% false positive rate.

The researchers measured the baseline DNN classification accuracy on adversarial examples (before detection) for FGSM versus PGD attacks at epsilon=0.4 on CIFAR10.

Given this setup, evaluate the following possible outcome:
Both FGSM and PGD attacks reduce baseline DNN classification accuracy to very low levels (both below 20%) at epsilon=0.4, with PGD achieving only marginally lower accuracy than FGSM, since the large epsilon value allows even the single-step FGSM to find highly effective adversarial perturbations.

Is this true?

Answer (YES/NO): NO